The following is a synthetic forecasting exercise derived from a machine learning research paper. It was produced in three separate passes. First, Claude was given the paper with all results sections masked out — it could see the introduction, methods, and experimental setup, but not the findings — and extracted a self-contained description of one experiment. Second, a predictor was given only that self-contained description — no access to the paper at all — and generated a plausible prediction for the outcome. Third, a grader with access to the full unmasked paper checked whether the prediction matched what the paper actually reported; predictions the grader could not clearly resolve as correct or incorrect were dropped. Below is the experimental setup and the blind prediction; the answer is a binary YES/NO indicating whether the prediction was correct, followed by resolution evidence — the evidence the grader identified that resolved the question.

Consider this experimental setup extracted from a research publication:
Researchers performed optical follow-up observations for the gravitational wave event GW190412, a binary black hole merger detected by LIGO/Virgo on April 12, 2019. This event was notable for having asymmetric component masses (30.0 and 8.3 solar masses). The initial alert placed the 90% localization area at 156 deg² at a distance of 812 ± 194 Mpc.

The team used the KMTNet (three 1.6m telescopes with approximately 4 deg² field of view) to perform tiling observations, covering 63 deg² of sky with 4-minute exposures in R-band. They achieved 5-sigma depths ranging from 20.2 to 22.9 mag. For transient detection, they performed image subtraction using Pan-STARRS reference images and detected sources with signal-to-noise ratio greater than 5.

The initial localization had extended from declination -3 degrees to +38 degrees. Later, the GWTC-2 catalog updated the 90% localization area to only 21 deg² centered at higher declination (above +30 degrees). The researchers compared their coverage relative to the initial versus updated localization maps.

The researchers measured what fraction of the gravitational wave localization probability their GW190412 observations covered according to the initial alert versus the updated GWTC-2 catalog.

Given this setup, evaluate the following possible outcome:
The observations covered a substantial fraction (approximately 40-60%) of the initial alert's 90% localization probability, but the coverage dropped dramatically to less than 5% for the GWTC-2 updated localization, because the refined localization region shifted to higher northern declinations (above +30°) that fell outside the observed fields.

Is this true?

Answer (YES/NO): YES